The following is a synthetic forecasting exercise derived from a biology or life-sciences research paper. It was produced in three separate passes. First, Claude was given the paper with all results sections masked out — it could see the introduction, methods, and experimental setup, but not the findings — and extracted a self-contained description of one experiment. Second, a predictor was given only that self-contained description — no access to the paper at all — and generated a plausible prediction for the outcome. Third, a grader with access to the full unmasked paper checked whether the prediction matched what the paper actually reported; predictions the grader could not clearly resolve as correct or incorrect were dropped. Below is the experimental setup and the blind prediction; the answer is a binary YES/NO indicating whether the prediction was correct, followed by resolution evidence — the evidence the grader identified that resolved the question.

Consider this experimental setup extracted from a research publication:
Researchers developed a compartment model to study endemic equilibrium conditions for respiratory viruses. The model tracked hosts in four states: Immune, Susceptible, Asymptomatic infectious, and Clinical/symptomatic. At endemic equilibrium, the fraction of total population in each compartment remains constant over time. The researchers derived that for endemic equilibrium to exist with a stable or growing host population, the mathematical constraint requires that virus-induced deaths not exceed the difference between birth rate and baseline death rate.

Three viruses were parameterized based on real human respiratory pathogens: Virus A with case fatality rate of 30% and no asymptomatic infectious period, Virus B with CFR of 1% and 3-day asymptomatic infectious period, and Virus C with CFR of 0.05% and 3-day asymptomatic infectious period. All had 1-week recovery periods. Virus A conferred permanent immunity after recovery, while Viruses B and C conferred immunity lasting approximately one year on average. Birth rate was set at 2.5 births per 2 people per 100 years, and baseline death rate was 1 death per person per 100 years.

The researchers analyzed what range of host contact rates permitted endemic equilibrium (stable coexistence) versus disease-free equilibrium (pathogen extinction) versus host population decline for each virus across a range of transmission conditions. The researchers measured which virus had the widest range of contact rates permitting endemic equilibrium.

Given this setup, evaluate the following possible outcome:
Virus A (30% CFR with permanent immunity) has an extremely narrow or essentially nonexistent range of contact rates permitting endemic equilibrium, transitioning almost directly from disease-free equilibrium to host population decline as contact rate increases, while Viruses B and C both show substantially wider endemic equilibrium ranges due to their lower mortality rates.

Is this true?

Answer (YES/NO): NO